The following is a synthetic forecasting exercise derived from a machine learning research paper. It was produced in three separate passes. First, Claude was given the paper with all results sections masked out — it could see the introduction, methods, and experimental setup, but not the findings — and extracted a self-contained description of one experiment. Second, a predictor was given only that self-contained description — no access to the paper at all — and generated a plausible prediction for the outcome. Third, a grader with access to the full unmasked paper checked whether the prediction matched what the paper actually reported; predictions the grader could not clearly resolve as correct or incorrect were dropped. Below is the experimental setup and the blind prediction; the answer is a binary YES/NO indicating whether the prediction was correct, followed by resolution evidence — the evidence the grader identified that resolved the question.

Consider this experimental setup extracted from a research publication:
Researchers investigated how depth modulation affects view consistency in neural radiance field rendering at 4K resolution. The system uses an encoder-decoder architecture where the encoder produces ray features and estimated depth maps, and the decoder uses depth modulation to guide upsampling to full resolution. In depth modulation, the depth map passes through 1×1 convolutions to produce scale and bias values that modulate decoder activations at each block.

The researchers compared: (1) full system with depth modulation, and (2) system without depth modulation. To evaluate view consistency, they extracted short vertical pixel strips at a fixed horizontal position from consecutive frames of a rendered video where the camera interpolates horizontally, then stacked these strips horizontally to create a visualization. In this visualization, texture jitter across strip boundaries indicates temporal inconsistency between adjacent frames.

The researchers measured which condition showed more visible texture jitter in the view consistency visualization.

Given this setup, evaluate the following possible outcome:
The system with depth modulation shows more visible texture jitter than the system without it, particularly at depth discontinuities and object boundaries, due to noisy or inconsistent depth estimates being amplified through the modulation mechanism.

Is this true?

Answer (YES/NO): NO